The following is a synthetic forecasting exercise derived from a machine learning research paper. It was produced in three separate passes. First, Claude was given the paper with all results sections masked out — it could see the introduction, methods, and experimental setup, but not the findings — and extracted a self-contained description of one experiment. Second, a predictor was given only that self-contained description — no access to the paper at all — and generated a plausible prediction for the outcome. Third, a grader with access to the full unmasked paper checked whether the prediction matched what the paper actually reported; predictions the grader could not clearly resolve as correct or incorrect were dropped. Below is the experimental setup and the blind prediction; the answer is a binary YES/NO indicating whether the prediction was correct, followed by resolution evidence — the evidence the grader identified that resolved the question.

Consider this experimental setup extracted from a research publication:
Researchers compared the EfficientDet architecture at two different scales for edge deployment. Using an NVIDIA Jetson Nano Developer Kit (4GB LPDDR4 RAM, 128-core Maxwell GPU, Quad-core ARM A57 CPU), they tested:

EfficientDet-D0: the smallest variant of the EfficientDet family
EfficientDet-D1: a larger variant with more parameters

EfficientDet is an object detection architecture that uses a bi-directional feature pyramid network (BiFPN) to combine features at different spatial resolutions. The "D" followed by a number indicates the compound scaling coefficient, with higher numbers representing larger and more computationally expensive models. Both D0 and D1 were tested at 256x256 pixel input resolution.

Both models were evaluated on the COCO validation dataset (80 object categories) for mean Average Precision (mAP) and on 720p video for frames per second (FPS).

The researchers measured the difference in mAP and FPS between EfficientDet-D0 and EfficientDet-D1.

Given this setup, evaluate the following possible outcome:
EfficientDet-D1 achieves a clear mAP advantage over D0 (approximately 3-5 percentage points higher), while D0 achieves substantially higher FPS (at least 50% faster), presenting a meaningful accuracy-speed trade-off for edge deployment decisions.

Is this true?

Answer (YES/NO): NO